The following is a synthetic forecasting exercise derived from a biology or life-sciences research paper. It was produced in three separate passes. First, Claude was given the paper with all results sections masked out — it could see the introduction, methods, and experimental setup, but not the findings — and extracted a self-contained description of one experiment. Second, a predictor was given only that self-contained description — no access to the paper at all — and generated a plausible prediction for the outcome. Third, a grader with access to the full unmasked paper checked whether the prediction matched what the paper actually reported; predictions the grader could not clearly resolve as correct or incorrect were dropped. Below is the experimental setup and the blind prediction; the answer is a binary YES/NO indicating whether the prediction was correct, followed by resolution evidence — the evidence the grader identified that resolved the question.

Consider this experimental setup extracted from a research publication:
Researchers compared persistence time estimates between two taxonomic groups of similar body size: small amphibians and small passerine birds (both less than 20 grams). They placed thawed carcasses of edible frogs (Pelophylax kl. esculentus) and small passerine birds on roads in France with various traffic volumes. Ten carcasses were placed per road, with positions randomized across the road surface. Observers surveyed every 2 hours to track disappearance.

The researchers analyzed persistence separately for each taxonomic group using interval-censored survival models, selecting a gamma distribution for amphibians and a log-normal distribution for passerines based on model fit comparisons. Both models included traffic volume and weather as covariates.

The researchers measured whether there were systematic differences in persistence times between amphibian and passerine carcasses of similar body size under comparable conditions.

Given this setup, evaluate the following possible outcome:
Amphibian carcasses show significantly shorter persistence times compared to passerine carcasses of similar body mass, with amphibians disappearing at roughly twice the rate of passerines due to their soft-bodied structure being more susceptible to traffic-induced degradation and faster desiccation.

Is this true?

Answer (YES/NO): NO